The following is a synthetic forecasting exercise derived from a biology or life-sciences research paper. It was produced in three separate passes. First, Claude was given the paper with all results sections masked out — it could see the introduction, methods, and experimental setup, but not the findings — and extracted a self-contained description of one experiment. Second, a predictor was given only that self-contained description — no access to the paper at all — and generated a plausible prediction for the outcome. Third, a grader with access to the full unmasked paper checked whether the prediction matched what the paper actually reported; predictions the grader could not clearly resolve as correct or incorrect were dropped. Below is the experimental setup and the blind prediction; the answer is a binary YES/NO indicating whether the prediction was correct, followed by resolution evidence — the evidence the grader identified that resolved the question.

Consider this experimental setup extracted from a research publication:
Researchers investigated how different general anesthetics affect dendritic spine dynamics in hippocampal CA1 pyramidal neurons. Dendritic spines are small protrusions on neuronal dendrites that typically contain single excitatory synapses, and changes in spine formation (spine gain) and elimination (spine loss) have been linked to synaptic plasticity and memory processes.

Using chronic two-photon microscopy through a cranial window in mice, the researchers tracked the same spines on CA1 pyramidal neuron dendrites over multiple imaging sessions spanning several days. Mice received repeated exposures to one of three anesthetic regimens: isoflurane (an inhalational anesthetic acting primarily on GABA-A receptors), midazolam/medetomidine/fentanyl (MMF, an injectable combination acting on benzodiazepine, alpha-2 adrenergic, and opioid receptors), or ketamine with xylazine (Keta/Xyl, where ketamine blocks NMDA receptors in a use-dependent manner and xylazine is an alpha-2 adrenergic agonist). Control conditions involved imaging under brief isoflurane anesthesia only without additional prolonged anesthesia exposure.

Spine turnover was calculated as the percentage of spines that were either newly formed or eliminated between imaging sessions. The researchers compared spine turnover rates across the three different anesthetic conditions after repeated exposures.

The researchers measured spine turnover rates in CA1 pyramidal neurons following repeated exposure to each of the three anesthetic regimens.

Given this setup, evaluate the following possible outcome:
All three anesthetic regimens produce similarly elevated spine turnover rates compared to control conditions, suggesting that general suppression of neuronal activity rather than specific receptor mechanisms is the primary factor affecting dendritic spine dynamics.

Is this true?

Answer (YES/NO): NO